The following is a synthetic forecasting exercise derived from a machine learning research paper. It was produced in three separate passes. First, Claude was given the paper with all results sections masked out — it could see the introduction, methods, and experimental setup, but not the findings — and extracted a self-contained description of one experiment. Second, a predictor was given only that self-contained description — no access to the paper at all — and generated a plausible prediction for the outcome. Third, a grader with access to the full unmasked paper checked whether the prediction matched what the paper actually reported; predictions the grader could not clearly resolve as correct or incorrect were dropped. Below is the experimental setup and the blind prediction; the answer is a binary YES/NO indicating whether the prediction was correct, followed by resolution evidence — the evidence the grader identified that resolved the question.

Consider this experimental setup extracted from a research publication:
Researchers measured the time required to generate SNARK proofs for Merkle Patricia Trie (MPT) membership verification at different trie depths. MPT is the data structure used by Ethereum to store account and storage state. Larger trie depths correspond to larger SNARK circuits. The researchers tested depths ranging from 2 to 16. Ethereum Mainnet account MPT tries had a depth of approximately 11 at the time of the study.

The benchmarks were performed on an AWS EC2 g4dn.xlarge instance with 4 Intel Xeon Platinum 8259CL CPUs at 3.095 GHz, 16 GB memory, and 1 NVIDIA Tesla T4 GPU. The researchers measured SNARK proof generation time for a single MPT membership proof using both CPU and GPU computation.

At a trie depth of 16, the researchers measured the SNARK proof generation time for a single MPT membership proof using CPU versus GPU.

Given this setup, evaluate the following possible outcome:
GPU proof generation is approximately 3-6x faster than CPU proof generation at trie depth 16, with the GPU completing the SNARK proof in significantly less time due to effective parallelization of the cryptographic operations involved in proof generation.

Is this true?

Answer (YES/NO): NO